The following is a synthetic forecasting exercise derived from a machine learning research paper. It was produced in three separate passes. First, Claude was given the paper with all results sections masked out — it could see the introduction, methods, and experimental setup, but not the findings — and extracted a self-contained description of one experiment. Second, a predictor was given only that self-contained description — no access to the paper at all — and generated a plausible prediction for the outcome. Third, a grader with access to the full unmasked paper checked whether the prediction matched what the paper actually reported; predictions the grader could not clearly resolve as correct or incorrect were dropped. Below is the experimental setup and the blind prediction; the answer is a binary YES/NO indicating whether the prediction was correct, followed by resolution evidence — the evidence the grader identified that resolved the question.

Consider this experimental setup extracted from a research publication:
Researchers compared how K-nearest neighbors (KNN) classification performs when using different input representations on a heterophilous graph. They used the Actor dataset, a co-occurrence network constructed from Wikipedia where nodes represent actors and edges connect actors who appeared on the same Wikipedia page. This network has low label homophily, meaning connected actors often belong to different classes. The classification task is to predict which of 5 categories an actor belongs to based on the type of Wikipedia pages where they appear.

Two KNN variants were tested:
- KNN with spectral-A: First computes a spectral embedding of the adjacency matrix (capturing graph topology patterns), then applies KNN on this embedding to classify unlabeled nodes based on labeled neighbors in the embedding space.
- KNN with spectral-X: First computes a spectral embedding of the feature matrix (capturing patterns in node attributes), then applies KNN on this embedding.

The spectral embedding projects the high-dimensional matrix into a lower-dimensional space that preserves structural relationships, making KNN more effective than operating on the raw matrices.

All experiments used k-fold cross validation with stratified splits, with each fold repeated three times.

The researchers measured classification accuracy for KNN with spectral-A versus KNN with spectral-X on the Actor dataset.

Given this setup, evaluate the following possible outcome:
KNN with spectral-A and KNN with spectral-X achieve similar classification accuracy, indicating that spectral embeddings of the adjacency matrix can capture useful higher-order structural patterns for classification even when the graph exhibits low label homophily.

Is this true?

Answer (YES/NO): NO